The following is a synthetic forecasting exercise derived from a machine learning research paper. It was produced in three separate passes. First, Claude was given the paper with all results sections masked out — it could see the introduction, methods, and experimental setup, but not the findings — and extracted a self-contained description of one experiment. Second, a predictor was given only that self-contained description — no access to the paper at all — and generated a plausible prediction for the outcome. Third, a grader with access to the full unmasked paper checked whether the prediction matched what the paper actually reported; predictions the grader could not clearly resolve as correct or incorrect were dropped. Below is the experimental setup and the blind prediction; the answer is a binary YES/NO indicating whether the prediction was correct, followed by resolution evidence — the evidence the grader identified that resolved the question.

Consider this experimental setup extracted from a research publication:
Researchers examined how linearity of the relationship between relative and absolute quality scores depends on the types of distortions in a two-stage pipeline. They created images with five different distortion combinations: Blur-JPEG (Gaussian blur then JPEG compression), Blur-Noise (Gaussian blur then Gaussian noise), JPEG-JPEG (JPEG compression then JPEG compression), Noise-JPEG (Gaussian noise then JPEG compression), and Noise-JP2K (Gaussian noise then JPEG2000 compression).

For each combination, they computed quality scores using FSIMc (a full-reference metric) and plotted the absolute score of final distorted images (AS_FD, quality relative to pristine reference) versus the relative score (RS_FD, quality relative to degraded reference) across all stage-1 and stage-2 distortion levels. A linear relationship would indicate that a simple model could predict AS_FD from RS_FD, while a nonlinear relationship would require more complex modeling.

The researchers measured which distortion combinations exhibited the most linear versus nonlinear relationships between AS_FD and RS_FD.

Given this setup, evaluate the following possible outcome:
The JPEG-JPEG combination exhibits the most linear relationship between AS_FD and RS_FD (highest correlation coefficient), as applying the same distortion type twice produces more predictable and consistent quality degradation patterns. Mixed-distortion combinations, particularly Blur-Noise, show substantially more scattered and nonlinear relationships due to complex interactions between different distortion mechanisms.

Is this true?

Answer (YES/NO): NO